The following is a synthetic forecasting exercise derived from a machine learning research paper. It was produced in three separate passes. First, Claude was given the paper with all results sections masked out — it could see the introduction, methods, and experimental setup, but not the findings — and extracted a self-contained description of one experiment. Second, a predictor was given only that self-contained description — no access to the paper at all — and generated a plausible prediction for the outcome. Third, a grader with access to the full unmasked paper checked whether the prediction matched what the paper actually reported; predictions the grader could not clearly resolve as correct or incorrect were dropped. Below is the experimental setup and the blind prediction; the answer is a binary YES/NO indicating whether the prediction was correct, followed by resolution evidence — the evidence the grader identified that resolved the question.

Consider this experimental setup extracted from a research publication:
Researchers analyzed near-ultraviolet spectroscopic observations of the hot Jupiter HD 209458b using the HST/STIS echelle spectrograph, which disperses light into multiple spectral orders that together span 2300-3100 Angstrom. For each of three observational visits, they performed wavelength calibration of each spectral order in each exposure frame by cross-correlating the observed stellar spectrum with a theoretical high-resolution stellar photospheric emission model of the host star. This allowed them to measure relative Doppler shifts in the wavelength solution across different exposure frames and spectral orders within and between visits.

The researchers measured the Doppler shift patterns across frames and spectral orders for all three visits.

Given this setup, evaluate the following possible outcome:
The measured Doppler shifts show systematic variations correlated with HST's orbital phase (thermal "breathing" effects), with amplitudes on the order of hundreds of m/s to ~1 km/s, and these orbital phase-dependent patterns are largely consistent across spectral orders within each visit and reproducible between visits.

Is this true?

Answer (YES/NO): NO